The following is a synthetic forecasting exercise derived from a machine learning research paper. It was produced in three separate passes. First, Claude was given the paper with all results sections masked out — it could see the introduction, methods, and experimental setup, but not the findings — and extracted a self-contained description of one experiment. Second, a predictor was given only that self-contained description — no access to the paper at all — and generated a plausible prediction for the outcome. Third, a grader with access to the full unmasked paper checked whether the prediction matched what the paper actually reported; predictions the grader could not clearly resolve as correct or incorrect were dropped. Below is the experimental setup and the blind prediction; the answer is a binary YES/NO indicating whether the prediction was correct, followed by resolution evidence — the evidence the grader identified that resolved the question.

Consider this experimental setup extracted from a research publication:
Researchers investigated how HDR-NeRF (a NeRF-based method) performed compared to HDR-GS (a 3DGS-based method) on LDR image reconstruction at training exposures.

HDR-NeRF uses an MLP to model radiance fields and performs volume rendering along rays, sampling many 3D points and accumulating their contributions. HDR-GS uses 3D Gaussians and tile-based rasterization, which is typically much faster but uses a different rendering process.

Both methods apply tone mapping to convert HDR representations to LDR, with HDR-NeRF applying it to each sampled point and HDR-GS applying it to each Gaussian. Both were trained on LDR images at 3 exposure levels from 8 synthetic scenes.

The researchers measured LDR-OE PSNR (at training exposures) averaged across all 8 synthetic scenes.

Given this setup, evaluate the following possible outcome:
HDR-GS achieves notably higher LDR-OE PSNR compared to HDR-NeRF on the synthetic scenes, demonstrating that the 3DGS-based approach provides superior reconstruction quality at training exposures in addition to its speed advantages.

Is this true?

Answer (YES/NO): NO